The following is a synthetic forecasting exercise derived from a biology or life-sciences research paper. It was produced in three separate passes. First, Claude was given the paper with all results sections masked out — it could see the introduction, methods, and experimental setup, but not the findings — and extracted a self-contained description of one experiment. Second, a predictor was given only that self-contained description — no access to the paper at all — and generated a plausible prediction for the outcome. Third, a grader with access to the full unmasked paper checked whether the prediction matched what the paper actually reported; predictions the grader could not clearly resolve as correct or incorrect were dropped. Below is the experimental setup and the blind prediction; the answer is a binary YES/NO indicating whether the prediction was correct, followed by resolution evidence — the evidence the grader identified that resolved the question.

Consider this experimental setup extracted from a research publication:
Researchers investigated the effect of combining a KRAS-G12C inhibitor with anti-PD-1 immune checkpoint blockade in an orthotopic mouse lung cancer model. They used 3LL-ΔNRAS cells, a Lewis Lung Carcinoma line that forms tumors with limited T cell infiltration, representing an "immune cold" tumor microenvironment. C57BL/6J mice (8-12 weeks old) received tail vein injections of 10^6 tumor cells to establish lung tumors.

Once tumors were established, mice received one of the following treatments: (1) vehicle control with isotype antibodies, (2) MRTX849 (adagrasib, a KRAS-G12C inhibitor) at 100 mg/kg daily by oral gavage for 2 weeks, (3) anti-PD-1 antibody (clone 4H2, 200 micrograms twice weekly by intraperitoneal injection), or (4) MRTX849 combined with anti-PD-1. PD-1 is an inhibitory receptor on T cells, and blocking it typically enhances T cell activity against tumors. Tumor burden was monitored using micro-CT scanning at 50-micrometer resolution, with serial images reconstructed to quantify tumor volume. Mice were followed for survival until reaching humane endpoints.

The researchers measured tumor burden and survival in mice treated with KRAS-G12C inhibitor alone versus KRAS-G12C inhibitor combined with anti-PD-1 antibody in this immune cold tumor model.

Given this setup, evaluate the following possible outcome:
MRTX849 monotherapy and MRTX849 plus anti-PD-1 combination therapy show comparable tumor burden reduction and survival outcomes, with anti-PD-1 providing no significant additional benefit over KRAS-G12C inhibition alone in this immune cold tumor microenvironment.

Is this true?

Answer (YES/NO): YES